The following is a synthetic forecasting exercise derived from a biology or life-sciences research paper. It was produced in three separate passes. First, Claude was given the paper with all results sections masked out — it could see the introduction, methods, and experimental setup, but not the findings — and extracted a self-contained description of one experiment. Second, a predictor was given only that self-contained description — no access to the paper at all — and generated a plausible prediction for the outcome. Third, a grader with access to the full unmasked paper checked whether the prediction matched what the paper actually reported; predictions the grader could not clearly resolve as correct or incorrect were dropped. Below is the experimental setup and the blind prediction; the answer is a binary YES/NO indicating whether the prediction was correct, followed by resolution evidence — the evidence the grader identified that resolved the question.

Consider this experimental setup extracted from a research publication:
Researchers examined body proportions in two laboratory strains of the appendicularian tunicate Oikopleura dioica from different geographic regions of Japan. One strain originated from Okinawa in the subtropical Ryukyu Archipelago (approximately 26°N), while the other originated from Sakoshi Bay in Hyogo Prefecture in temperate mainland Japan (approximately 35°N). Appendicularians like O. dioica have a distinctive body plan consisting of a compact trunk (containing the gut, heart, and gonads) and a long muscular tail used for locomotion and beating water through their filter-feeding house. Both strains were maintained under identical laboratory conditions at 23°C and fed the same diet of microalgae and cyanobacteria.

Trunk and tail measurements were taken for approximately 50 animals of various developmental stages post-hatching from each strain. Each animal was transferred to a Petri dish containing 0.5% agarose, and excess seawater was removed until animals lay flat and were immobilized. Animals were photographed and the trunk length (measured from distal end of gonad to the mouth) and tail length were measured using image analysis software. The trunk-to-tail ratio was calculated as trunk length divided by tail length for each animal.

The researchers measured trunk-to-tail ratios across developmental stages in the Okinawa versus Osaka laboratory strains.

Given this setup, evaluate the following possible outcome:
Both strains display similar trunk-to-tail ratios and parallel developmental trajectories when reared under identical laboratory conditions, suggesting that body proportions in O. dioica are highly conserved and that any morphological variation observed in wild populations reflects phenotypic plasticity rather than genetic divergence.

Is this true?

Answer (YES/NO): NO